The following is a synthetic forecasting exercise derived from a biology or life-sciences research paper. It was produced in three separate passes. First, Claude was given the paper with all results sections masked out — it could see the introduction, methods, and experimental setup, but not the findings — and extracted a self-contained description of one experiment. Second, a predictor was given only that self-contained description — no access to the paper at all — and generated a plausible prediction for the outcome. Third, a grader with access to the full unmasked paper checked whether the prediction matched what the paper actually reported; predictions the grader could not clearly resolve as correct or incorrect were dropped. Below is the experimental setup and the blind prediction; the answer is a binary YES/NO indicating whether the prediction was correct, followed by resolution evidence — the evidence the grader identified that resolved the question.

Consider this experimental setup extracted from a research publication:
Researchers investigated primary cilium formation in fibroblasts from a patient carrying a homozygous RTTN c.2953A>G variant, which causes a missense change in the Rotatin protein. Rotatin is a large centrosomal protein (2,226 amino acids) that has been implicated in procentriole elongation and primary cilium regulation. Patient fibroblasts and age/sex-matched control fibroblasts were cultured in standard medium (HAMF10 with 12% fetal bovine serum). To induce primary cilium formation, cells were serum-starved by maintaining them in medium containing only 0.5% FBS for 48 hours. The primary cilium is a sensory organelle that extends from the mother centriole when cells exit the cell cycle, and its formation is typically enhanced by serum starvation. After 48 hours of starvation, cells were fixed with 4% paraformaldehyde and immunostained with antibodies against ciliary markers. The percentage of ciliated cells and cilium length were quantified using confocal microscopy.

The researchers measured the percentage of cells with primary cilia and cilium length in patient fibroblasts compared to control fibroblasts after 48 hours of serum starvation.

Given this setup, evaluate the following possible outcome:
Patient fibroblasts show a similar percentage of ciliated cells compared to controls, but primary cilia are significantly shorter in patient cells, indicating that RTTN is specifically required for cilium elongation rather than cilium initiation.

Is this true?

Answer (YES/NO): NO